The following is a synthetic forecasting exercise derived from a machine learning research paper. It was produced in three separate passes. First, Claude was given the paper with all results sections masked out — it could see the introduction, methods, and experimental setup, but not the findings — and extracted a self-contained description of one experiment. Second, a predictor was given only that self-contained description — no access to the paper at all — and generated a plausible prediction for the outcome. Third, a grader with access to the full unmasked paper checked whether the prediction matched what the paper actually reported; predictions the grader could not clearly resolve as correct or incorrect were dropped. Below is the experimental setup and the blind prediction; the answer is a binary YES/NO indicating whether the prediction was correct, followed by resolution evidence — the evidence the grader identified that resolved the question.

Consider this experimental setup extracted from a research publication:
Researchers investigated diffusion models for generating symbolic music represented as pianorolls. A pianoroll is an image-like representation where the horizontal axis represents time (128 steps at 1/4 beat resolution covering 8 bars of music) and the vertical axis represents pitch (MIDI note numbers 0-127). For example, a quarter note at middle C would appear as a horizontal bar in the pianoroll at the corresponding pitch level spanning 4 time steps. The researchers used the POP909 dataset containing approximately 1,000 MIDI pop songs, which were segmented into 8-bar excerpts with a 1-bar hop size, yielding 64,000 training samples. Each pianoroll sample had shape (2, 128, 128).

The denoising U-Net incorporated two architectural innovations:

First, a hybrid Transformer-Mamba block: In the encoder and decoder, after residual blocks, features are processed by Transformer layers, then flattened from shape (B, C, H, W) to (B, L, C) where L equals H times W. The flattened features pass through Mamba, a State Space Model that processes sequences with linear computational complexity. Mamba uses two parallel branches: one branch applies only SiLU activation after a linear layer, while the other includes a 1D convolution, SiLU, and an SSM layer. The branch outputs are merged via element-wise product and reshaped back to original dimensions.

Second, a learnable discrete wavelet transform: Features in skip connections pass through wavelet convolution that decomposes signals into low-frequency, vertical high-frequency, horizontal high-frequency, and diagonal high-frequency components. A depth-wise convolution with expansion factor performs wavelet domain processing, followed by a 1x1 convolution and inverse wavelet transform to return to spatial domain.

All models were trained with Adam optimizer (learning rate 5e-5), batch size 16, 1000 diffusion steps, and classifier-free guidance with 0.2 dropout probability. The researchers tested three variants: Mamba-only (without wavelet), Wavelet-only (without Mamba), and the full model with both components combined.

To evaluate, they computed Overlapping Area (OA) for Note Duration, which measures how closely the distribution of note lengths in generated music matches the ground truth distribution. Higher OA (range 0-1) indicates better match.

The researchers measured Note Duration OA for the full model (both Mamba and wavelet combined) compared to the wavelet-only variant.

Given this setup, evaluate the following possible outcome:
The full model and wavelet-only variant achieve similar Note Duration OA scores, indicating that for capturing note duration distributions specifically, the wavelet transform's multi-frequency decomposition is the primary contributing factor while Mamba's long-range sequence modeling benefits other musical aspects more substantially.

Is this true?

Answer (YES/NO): NO